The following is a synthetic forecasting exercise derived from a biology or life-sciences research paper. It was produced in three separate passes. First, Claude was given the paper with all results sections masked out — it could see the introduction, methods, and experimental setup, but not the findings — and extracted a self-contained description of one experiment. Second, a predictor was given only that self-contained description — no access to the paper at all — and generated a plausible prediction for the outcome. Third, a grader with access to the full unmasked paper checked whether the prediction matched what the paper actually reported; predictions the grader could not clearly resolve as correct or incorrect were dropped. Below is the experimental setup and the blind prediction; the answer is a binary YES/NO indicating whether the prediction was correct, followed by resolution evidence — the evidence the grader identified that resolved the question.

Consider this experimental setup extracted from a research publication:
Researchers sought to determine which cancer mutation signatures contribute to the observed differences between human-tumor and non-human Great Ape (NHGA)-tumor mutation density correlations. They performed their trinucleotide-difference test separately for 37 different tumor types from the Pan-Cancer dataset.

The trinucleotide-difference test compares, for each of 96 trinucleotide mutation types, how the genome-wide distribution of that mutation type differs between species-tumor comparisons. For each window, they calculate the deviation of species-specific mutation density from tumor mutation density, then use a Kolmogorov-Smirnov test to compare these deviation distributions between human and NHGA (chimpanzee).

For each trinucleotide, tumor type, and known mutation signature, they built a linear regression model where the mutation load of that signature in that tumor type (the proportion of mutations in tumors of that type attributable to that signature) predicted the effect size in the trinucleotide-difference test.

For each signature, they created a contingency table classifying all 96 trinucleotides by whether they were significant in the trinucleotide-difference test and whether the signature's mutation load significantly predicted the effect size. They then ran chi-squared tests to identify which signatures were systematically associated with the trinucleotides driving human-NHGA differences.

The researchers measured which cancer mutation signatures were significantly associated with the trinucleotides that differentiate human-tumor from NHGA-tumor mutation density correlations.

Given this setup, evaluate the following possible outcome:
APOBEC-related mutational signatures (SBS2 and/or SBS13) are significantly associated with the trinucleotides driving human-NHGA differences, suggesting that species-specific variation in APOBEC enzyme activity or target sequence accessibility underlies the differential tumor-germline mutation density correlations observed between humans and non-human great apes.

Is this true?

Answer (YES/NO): NO